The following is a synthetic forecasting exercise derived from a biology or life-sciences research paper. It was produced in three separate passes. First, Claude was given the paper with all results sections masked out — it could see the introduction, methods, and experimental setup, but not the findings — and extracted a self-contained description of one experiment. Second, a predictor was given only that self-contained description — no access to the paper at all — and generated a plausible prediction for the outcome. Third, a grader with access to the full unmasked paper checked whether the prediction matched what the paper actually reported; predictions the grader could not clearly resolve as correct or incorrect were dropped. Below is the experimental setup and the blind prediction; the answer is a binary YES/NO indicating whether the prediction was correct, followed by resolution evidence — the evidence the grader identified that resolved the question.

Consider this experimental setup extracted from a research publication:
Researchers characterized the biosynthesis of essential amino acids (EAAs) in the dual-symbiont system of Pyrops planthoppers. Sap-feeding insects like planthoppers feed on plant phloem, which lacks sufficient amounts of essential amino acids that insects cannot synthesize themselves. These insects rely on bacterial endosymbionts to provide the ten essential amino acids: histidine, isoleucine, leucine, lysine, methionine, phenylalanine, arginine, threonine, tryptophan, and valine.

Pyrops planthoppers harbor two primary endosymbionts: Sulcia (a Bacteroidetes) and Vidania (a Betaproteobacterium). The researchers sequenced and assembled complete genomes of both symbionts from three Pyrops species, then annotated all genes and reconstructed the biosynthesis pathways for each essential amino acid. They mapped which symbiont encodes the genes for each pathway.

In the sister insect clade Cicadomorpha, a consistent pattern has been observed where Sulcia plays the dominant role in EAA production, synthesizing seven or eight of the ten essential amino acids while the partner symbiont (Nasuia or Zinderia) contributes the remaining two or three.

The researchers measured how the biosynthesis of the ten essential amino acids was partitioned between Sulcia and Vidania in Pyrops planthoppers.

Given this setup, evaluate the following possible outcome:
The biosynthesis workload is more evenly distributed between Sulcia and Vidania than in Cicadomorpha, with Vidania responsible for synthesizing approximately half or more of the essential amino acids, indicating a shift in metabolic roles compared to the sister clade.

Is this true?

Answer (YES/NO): NO